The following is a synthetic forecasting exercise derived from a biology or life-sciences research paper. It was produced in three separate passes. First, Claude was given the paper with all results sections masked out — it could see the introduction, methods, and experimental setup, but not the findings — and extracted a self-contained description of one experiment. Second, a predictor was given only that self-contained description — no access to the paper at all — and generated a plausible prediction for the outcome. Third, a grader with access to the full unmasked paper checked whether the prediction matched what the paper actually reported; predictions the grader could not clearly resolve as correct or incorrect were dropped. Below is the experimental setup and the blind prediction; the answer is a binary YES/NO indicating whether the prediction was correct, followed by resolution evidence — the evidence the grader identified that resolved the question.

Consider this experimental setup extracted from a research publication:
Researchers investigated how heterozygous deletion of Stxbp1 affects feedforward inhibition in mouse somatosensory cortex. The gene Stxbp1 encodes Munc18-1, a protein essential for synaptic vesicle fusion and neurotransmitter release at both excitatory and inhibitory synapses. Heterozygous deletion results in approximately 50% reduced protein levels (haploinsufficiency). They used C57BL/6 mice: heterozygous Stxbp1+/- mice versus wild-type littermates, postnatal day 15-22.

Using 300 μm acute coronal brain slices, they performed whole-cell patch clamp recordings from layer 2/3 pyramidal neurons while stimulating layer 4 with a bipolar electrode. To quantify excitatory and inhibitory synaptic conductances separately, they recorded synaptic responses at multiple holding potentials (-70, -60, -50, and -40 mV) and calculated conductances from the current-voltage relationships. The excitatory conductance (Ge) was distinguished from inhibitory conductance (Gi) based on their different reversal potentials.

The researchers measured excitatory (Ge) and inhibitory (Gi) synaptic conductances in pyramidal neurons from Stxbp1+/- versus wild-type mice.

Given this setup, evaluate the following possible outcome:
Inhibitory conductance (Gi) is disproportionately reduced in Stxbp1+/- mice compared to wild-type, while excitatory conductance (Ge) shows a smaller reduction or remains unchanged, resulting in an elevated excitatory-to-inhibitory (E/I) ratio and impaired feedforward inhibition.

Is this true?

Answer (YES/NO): NO